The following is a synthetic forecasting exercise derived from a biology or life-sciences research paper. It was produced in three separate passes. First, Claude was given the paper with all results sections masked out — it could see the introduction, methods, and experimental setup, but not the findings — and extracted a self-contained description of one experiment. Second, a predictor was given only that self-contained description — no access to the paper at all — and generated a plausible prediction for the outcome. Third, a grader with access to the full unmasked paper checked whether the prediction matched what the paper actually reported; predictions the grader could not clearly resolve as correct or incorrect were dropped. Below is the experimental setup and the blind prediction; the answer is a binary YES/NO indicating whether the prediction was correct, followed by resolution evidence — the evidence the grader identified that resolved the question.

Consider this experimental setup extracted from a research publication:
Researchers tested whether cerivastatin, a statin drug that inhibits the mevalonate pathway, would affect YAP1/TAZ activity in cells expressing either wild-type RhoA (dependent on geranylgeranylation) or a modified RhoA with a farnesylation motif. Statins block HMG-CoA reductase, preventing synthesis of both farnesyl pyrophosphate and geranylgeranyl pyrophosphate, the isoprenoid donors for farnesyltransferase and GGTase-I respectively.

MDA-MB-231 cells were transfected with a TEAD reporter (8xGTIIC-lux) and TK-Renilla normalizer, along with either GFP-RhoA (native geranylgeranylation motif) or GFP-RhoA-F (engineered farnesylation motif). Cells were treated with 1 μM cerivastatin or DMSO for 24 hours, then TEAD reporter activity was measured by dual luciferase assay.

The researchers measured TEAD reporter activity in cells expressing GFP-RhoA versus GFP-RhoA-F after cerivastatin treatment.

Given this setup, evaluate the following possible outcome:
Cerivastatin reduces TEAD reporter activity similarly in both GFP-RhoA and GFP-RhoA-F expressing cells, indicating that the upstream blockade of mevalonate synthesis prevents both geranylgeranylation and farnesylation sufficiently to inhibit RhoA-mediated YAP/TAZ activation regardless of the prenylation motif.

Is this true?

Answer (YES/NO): YES